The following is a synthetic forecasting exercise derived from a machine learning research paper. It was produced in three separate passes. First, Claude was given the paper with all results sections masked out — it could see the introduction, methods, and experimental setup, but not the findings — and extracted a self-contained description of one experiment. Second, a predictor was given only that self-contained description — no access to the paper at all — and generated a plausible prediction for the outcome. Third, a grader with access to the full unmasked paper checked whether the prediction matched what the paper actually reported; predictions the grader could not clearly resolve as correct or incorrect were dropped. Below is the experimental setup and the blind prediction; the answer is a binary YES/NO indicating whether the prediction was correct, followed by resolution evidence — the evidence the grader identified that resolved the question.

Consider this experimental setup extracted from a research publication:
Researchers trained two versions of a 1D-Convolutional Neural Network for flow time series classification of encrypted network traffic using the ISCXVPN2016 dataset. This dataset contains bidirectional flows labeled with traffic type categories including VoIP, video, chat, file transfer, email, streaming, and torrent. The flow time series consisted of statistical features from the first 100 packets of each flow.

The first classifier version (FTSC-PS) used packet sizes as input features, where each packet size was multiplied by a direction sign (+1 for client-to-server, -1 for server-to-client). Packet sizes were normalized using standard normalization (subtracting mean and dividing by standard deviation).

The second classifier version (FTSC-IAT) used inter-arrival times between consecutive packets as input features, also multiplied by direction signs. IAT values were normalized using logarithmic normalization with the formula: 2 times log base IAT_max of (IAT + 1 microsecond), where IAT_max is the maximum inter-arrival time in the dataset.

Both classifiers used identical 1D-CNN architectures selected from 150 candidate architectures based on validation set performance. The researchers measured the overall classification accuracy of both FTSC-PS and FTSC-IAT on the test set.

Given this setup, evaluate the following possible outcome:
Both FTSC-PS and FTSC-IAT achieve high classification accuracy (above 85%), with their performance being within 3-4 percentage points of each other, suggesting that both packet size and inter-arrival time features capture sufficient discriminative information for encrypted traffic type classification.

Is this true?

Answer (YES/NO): NO